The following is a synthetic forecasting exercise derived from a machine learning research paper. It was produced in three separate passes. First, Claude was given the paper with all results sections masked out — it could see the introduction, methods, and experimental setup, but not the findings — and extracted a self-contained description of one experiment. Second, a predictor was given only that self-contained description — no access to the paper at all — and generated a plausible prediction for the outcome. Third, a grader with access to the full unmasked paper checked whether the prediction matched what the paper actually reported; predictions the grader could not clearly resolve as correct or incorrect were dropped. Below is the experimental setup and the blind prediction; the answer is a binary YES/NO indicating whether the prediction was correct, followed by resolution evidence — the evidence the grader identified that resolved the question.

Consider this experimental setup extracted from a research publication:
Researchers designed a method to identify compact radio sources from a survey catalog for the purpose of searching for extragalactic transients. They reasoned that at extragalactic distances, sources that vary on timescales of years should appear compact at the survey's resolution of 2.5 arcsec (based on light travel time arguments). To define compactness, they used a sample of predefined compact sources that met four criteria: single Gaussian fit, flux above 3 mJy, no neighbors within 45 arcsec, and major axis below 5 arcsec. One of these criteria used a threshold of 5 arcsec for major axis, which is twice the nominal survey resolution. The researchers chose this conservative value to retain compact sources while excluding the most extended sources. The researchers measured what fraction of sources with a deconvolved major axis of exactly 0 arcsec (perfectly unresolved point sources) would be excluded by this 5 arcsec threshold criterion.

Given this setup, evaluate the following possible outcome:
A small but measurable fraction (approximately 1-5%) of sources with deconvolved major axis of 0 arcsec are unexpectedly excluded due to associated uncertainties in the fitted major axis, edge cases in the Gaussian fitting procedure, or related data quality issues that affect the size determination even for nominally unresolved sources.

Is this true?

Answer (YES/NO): NO